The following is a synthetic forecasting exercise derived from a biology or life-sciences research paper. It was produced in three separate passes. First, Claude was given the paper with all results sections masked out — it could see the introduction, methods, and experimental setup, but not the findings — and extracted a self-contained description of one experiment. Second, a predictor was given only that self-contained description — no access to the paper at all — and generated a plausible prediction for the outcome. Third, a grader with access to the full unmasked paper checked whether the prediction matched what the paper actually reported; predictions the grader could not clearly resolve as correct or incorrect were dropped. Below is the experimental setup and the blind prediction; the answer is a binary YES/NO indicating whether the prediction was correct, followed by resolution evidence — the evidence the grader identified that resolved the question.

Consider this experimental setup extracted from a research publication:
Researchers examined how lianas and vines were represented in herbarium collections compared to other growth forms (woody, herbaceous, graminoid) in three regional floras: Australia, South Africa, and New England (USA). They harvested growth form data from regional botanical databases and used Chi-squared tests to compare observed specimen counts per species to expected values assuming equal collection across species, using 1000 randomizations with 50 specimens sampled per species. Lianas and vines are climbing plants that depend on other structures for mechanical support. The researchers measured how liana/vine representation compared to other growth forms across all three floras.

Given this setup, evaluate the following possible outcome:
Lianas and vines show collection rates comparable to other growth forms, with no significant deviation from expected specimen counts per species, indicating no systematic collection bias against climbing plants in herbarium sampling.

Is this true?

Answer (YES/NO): NO